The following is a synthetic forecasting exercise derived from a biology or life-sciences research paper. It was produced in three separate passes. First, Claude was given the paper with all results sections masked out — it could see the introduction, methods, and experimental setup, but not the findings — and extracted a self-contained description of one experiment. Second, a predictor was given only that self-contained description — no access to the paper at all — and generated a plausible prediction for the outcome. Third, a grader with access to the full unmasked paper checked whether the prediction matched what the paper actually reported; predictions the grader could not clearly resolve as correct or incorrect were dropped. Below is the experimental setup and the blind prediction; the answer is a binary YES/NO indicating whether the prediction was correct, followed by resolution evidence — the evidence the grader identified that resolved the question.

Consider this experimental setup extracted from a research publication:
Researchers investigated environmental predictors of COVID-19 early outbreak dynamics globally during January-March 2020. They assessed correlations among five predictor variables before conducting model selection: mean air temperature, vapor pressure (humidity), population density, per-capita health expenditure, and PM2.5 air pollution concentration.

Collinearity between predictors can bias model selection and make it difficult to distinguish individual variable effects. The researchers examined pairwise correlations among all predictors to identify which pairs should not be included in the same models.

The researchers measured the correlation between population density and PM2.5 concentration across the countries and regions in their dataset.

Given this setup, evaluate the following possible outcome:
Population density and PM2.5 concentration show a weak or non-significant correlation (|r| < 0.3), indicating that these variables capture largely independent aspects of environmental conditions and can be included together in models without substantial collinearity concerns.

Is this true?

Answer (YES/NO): NO